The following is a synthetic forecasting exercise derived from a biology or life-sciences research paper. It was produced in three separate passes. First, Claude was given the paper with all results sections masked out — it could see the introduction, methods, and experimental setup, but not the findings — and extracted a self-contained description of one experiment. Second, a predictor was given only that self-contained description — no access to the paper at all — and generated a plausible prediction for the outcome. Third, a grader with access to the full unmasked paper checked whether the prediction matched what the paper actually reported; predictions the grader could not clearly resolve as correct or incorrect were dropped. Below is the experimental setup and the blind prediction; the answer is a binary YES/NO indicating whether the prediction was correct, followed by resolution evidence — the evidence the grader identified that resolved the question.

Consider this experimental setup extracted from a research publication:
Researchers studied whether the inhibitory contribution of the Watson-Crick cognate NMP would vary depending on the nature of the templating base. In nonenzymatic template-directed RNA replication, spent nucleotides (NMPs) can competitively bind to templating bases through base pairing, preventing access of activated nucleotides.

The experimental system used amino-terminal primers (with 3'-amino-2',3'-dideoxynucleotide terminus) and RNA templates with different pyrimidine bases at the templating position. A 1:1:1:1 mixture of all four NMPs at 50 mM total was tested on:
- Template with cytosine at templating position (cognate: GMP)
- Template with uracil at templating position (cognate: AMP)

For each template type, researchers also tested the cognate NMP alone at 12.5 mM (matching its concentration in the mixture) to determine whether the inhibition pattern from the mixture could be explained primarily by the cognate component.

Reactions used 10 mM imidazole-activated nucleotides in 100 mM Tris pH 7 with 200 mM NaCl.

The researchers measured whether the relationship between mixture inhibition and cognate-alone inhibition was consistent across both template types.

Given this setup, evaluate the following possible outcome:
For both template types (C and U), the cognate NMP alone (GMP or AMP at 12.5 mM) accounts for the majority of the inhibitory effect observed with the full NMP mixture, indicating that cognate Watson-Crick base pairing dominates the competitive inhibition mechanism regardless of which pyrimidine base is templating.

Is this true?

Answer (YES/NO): YES